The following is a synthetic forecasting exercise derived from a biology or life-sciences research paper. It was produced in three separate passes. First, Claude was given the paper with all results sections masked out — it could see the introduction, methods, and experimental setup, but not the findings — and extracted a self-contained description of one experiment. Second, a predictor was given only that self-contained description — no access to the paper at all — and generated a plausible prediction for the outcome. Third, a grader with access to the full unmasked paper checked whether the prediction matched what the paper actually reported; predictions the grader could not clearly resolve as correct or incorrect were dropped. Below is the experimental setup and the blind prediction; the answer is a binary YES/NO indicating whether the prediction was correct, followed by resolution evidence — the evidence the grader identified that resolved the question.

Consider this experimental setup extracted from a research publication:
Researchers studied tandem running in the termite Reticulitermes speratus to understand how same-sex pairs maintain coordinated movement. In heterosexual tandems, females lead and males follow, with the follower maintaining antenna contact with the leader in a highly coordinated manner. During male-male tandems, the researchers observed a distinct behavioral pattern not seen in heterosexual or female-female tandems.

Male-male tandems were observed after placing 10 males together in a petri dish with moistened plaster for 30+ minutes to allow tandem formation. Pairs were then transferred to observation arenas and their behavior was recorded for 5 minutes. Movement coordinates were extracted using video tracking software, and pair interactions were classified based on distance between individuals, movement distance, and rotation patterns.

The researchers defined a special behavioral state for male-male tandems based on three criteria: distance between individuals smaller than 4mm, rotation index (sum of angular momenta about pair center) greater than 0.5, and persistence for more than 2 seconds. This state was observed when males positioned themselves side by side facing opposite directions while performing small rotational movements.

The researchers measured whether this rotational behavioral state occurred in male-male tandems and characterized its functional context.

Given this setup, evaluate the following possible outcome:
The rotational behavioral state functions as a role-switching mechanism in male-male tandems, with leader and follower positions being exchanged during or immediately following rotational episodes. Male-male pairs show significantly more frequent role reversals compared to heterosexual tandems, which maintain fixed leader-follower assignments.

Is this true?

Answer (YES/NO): NO